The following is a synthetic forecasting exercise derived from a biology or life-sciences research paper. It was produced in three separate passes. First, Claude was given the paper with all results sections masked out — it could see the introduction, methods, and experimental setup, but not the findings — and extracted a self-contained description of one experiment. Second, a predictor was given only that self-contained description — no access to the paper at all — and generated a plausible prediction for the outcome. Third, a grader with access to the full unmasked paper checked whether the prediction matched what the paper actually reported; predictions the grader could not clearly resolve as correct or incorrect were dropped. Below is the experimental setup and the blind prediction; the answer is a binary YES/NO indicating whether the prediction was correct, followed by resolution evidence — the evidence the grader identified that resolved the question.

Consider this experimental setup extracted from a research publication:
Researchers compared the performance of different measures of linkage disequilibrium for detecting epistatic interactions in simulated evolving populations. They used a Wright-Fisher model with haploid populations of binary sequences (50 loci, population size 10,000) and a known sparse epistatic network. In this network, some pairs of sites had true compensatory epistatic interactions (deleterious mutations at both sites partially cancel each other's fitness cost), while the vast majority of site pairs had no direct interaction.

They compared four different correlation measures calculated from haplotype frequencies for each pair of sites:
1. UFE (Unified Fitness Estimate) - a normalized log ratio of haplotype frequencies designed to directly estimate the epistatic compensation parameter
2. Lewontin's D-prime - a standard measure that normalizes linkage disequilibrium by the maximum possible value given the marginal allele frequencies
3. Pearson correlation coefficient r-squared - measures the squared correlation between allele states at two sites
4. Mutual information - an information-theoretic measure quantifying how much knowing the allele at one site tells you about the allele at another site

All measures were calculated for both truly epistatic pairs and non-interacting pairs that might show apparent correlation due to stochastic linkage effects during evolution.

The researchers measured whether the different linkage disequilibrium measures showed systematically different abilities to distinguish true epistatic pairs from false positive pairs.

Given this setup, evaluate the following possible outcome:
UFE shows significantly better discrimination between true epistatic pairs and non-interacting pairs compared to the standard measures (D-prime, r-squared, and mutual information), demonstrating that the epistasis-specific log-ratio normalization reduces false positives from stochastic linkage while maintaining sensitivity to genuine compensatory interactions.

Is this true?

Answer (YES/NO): NO